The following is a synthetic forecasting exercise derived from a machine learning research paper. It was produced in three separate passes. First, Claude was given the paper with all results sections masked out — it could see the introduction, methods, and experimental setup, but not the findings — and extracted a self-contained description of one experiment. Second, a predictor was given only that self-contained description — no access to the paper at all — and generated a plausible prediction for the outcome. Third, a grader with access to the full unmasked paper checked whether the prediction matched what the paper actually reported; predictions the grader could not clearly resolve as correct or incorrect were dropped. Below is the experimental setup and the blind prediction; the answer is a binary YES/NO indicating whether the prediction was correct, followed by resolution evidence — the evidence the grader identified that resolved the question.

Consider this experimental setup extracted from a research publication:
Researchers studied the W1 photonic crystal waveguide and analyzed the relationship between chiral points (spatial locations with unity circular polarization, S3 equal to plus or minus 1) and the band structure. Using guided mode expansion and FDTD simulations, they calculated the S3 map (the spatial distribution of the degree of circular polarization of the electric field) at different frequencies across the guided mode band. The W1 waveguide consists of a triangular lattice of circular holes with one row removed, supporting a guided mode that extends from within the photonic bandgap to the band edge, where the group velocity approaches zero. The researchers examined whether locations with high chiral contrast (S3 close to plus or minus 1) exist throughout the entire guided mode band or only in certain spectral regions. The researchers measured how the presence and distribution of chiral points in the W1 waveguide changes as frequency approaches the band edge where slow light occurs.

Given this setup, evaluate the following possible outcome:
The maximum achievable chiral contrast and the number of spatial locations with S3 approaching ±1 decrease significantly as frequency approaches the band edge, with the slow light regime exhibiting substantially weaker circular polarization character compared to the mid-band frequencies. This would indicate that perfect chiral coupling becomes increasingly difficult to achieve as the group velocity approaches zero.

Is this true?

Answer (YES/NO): YES